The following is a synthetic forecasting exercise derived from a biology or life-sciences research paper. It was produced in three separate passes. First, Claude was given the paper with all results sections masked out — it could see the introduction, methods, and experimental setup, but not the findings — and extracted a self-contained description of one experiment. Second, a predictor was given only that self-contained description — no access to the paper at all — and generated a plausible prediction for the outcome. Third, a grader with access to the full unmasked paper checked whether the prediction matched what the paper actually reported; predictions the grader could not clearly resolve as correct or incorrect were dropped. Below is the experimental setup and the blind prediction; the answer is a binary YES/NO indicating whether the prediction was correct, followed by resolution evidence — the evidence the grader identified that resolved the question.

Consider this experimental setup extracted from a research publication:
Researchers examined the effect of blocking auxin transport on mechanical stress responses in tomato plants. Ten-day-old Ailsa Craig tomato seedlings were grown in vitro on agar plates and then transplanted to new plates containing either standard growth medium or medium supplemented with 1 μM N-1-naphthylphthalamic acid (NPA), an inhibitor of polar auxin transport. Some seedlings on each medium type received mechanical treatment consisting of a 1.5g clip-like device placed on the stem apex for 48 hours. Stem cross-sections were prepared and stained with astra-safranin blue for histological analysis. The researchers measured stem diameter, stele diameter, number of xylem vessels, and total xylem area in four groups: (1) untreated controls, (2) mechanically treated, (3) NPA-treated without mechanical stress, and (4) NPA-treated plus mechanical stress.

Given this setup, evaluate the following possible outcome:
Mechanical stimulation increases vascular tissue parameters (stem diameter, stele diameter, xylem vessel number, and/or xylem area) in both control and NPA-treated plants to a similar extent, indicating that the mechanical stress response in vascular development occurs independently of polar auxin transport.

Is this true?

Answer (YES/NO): NO